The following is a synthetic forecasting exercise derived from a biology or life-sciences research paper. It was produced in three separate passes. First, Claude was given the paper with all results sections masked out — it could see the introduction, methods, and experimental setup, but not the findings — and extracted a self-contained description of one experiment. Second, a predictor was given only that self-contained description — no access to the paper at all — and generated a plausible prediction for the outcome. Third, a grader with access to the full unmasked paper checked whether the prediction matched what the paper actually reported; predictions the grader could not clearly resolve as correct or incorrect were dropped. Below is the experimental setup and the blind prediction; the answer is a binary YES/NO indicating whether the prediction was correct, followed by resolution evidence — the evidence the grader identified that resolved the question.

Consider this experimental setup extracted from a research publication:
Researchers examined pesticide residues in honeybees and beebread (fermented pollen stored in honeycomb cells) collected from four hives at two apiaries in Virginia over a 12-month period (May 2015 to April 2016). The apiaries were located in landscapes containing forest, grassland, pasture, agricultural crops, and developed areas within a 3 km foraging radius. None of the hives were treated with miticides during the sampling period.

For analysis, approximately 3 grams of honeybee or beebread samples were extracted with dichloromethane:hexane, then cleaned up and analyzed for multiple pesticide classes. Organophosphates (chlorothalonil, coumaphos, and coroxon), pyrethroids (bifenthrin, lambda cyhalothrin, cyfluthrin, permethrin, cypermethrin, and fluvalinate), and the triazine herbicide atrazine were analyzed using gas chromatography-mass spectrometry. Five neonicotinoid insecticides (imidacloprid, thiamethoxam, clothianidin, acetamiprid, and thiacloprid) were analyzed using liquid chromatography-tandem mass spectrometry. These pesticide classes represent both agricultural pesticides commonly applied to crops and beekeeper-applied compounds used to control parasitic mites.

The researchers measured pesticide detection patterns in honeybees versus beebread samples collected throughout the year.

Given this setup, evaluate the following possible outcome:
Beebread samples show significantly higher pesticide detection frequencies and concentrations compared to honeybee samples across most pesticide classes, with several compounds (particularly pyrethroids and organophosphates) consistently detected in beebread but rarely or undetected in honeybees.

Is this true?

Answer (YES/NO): NO